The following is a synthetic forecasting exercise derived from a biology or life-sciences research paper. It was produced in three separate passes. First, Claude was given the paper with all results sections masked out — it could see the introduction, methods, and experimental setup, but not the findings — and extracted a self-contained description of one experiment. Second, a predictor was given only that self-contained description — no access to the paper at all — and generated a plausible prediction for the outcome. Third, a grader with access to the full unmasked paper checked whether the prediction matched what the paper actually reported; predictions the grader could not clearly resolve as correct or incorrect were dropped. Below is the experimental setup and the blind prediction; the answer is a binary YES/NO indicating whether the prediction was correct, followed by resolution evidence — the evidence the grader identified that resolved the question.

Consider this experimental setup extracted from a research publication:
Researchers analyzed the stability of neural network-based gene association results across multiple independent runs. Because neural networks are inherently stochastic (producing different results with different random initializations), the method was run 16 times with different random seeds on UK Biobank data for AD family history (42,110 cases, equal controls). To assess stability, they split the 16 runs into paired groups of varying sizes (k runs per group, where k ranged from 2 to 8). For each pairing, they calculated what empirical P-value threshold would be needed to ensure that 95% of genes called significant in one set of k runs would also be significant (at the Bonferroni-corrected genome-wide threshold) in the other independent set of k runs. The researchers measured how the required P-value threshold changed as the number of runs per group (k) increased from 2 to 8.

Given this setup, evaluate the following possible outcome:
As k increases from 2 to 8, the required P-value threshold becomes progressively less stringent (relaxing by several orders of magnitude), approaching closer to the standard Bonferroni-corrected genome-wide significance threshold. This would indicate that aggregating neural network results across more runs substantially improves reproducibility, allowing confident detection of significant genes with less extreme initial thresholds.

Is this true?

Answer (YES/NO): NO